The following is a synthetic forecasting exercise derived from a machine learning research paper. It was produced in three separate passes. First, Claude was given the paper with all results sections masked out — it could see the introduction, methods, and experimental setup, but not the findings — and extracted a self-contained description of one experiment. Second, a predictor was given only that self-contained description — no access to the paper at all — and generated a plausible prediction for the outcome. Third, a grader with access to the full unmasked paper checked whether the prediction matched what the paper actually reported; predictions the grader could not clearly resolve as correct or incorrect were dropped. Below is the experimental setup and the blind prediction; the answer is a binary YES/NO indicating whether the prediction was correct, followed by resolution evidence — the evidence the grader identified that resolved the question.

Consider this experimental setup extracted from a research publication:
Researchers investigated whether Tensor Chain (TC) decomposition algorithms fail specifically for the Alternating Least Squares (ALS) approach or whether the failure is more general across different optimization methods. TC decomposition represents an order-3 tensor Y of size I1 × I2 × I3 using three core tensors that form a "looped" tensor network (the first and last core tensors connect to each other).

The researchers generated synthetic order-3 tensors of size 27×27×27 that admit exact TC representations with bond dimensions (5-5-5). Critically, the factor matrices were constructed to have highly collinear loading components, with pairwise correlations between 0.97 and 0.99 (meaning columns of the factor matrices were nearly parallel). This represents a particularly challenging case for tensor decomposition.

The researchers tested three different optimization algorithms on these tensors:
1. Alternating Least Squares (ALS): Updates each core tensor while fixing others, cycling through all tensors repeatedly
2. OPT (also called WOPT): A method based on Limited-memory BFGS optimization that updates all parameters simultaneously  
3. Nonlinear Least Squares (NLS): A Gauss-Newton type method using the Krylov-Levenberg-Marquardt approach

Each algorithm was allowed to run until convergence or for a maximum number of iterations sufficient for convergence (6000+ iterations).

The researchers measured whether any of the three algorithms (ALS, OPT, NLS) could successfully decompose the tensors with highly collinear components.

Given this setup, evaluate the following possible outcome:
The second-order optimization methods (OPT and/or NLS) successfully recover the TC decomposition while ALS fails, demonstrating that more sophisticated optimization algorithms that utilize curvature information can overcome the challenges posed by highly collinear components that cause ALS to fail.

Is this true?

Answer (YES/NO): NO